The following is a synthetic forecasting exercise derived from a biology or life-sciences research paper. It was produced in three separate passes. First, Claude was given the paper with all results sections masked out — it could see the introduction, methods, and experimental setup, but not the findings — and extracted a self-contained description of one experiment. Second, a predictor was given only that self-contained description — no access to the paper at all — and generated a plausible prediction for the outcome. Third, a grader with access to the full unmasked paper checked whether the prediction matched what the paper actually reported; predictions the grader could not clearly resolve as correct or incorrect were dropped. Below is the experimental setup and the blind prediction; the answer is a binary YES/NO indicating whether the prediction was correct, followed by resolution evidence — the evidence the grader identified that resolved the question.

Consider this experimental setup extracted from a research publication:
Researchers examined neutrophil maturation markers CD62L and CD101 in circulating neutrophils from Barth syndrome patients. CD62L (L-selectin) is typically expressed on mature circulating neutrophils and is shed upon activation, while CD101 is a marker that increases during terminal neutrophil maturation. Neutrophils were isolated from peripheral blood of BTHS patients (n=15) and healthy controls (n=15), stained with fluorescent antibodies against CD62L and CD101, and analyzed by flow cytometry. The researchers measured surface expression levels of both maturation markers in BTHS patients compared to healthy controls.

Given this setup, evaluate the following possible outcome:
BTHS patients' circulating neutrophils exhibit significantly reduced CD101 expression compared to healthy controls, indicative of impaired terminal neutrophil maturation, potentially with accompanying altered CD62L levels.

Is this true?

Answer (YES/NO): NO